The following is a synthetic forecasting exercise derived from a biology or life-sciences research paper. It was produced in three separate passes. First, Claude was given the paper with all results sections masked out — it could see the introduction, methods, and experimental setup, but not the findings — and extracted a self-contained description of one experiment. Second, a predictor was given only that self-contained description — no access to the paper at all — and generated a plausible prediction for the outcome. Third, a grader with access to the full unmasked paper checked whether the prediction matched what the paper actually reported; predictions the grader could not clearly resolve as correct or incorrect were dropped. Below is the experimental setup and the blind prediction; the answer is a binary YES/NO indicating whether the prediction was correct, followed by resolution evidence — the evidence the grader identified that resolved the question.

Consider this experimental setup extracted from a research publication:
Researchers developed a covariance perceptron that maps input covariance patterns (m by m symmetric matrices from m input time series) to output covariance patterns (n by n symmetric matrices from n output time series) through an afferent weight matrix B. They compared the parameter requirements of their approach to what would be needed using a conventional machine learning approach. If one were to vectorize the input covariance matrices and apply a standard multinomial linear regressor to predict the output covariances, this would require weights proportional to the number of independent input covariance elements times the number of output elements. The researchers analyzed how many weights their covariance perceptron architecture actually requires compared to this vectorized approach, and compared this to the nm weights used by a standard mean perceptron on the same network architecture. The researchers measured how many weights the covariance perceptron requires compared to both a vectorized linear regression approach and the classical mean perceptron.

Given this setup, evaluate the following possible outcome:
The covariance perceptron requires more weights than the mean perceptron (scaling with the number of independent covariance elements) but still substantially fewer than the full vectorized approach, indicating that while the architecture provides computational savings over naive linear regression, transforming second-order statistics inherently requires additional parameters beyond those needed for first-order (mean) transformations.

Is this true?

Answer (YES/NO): NO